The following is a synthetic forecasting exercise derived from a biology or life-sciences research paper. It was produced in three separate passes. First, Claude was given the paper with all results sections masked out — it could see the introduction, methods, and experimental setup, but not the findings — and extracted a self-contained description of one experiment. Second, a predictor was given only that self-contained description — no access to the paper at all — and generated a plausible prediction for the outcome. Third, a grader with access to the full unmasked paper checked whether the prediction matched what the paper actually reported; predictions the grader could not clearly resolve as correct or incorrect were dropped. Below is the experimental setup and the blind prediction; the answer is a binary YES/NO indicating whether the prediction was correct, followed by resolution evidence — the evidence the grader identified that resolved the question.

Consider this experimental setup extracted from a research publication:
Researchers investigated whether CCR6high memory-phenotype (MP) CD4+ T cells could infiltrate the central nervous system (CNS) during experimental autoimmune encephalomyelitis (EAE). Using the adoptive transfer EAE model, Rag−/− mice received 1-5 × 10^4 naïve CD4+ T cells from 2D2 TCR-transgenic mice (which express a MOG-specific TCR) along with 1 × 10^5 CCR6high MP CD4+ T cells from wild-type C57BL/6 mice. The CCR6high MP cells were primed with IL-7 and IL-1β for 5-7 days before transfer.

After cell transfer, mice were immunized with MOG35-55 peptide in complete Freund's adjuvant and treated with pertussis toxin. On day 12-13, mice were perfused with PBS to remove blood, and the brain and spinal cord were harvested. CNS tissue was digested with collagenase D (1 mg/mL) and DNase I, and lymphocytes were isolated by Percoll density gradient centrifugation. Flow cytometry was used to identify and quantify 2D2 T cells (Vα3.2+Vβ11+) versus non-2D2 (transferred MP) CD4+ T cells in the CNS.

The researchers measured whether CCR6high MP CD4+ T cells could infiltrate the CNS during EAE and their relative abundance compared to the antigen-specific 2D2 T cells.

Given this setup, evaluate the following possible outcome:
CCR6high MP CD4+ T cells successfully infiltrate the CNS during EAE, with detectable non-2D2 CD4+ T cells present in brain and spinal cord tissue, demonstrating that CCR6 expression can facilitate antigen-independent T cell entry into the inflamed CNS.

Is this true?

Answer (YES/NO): NO